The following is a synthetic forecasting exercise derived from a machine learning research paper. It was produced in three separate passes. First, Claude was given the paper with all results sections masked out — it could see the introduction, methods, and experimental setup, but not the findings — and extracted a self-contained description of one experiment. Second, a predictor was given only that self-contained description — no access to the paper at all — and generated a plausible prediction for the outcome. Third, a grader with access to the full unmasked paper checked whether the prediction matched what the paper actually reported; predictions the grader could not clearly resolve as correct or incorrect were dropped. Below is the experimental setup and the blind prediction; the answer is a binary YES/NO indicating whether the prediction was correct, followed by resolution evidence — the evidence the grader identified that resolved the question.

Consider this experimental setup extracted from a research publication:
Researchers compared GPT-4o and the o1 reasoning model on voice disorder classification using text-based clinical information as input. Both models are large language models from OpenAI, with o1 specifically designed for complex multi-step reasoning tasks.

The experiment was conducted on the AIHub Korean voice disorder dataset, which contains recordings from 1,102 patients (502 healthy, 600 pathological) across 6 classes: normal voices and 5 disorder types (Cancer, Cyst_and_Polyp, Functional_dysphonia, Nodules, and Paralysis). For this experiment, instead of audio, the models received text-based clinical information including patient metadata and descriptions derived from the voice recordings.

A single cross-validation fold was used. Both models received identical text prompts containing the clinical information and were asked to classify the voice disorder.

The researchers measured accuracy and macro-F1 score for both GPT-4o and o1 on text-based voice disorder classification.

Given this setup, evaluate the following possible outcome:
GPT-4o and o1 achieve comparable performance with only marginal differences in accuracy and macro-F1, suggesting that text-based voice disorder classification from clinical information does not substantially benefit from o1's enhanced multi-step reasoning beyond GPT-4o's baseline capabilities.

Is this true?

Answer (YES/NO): NO